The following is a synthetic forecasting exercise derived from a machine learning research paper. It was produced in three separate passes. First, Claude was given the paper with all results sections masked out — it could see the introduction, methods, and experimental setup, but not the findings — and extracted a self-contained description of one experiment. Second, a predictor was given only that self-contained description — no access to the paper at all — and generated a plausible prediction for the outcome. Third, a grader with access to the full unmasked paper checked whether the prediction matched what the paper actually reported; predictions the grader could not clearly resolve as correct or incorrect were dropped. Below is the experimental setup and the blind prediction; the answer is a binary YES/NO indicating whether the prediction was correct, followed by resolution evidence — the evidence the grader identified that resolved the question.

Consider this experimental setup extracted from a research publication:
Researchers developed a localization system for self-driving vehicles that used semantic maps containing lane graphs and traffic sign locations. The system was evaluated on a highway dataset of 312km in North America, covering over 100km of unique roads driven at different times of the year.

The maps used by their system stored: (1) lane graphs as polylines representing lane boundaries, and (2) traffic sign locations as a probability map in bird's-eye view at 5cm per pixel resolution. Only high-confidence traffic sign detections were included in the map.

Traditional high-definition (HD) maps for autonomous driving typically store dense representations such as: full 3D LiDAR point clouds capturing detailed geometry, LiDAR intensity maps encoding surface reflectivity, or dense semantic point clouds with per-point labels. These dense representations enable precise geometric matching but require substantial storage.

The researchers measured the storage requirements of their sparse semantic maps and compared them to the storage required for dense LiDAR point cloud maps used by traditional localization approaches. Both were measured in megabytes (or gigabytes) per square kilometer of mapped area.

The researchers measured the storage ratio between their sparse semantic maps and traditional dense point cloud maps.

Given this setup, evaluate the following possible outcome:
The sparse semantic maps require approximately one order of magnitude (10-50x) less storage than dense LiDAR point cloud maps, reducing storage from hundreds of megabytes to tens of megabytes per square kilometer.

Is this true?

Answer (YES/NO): NO